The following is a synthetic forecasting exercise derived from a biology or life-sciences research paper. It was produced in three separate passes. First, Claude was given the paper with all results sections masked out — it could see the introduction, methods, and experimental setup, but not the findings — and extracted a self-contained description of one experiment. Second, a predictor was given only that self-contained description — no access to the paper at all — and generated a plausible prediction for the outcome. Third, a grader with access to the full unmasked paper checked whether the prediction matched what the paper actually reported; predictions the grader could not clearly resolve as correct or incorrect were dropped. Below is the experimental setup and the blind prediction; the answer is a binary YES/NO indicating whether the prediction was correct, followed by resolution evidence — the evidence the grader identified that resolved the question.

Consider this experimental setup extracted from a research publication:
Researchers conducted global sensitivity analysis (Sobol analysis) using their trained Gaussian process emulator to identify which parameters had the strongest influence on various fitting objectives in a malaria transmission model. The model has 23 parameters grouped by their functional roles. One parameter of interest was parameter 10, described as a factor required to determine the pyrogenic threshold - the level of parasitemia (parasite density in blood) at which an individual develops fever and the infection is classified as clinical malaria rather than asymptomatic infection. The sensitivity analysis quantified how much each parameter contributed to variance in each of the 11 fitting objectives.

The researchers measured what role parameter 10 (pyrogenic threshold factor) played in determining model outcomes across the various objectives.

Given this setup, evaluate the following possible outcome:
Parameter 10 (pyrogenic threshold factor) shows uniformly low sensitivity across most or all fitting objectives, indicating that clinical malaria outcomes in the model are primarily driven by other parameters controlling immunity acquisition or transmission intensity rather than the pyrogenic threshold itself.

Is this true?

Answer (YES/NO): NO